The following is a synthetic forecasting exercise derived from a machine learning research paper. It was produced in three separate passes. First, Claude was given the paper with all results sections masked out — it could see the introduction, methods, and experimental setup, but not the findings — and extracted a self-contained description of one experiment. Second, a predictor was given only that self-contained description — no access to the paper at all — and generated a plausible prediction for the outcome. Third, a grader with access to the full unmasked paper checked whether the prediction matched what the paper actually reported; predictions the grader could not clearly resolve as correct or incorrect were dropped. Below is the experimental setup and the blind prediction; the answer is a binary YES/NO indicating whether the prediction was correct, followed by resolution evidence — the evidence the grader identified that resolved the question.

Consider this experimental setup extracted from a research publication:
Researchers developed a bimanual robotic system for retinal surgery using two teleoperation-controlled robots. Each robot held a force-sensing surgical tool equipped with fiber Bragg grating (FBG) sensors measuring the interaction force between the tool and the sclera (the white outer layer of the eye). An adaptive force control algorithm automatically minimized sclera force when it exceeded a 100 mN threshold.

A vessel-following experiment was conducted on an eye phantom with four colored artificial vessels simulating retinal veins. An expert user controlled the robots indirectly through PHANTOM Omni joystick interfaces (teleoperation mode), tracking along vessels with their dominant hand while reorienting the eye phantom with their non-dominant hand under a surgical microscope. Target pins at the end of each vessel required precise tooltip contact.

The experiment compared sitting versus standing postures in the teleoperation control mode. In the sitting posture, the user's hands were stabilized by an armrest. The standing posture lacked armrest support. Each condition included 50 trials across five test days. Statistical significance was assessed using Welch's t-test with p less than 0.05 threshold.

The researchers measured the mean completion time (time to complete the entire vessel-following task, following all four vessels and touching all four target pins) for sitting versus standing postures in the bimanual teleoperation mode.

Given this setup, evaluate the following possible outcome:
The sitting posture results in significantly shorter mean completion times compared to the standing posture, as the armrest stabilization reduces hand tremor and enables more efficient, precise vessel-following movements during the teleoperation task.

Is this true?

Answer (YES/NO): YES